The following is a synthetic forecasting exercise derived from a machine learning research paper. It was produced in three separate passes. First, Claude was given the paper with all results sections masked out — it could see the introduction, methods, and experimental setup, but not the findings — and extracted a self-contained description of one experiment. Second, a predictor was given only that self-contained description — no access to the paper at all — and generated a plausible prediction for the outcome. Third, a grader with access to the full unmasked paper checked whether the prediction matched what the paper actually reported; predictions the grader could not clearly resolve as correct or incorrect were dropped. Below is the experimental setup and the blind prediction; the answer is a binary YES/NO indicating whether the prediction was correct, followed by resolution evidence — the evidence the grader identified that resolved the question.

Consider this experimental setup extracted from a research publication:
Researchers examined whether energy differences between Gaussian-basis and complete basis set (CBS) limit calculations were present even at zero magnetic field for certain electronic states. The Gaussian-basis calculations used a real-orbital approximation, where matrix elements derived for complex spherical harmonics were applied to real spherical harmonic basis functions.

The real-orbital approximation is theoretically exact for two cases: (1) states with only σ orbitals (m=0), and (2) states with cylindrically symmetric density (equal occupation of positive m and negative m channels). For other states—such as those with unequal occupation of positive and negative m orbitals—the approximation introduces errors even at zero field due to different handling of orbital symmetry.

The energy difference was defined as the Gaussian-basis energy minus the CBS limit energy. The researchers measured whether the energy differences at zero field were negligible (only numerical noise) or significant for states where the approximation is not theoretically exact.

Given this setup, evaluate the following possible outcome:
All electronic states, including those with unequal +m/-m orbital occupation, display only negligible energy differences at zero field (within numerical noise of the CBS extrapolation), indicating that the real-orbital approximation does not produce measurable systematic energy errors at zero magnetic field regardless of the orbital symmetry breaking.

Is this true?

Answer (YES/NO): NO